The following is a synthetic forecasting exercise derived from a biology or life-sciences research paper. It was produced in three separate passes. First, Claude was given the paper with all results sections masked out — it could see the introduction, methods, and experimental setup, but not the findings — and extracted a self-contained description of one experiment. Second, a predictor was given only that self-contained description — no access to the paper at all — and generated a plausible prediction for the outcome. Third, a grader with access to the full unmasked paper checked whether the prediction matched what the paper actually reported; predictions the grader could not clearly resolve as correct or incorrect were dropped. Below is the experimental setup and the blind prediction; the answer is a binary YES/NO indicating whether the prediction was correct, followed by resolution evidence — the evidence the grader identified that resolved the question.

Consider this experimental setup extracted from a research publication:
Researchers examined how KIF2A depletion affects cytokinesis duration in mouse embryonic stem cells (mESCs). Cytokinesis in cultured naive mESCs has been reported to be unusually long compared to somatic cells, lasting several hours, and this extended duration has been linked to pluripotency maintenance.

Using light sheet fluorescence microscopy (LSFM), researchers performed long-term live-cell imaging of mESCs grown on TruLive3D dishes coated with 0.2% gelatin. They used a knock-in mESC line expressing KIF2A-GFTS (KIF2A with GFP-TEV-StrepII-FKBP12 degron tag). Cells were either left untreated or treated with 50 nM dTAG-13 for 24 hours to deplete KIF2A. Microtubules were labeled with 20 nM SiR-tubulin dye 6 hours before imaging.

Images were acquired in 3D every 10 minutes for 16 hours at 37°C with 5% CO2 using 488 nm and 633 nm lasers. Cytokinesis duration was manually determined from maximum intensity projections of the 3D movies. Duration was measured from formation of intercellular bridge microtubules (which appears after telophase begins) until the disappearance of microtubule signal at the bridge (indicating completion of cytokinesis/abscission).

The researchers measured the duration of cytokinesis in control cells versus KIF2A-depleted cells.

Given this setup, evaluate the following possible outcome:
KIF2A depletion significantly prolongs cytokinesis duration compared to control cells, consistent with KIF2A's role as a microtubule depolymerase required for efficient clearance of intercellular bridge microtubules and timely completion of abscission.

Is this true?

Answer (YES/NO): NO